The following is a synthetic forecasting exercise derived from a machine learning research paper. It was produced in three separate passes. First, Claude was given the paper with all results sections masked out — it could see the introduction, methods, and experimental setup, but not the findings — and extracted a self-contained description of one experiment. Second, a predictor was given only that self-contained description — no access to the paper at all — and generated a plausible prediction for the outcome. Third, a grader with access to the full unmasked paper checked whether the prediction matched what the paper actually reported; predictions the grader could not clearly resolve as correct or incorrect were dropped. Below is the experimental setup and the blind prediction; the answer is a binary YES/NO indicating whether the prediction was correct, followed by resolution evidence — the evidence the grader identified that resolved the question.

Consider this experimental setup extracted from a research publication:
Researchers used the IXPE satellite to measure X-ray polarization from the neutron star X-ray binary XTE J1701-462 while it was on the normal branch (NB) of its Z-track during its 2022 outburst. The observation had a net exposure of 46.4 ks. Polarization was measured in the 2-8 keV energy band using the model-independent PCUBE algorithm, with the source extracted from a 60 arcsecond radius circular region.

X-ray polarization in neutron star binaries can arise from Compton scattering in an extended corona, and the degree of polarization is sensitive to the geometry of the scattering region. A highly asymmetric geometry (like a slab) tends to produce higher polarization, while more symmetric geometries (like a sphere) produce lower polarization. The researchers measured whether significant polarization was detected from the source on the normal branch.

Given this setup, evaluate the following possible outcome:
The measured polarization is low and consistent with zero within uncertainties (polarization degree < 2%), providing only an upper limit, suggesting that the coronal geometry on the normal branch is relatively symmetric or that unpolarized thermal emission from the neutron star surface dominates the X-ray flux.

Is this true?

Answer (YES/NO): NO